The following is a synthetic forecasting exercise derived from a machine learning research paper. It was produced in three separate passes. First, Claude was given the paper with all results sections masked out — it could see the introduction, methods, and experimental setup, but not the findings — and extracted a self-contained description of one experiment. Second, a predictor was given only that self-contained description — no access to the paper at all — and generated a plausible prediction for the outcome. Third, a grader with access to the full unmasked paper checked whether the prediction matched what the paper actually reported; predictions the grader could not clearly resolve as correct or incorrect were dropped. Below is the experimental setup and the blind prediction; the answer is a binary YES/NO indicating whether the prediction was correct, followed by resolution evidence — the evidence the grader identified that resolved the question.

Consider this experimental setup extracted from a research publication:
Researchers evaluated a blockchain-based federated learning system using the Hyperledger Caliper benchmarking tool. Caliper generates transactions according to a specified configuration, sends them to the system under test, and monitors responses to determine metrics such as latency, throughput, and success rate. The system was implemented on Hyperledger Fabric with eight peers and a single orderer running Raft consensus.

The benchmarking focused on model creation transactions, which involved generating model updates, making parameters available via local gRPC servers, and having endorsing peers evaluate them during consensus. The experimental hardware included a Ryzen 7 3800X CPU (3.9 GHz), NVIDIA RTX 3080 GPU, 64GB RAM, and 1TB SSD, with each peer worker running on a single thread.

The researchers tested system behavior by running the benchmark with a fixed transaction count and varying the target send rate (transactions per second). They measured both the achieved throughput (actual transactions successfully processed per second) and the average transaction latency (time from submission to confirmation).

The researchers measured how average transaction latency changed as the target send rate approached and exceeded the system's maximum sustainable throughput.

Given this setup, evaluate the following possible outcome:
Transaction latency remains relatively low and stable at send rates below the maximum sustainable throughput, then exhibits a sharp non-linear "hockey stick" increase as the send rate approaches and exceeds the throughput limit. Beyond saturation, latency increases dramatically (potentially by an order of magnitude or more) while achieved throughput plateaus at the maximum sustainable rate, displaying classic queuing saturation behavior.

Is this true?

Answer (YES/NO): NO